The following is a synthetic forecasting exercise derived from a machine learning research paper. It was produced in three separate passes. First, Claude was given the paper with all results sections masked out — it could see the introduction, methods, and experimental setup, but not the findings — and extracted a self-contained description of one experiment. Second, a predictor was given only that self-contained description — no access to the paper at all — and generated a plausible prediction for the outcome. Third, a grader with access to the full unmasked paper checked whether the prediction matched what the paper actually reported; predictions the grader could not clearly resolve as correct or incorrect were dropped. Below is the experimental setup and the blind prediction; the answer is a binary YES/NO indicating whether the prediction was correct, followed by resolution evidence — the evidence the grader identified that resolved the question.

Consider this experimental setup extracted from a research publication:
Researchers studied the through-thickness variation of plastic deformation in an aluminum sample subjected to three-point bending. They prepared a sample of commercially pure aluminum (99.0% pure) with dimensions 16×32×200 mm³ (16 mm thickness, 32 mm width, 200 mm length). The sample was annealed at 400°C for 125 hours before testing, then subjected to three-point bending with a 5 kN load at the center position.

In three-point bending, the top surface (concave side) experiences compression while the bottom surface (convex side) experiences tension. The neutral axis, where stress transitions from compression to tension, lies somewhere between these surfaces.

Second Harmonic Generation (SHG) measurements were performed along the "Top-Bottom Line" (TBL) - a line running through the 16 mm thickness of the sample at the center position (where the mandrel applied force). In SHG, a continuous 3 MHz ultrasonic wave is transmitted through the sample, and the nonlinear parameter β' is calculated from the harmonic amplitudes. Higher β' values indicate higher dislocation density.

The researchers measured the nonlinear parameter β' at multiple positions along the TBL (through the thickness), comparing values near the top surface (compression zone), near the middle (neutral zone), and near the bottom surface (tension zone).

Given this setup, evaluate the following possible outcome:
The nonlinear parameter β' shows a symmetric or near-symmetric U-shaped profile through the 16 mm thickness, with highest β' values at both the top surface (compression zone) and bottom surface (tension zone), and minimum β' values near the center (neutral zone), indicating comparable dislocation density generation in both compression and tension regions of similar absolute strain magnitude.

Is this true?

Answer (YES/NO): YES